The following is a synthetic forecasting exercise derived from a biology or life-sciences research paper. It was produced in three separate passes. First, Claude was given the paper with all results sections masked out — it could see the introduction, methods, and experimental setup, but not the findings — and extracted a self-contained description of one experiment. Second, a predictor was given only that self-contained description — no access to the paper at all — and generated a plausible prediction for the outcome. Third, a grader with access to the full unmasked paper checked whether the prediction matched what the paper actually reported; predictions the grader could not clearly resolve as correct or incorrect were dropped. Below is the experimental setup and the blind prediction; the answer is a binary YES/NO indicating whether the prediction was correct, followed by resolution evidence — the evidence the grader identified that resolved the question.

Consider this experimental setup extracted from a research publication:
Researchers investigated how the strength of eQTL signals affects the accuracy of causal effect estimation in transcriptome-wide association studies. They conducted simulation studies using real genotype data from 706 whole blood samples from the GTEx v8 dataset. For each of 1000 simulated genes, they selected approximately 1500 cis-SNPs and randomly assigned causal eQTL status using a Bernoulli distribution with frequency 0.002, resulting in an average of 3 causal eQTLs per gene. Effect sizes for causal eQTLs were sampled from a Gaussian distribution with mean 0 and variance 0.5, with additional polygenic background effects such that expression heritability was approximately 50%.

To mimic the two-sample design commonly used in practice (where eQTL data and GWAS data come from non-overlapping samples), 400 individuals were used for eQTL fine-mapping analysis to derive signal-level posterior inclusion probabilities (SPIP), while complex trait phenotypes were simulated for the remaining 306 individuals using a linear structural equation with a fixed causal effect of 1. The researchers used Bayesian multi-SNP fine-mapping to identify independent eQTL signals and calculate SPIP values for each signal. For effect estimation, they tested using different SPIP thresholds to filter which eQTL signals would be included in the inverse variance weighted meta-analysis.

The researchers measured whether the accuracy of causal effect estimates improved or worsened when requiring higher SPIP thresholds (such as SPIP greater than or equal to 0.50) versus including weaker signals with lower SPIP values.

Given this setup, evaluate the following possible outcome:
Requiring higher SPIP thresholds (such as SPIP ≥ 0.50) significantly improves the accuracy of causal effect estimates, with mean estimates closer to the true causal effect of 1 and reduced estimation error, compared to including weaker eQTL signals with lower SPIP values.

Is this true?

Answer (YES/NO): YES